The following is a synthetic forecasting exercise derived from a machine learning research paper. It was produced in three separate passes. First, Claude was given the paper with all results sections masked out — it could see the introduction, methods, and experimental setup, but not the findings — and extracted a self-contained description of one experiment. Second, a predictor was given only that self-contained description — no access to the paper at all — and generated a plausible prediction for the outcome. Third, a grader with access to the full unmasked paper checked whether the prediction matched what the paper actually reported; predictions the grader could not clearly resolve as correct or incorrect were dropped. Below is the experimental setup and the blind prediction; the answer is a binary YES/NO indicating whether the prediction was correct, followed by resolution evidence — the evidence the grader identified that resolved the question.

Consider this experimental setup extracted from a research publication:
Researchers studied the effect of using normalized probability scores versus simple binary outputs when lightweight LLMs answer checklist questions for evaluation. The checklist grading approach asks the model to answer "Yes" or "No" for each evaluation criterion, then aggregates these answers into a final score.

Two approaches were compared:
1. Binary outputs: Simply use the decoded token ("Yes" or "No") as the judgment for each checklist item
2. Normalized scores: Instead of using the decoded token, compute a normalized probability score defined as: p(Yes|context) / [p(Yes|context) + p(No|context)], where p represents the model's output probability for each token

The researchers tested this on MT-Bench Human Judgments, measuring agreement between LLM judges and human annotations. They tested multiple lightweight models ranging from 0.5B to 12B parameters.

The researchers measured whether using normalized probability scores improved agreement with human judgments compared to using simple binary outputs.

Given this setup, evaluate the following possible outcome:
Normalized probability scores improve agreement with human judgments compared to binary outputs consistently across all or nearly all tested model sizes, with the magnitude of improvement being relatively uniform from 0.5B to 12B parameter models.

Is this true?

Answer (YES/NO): NO